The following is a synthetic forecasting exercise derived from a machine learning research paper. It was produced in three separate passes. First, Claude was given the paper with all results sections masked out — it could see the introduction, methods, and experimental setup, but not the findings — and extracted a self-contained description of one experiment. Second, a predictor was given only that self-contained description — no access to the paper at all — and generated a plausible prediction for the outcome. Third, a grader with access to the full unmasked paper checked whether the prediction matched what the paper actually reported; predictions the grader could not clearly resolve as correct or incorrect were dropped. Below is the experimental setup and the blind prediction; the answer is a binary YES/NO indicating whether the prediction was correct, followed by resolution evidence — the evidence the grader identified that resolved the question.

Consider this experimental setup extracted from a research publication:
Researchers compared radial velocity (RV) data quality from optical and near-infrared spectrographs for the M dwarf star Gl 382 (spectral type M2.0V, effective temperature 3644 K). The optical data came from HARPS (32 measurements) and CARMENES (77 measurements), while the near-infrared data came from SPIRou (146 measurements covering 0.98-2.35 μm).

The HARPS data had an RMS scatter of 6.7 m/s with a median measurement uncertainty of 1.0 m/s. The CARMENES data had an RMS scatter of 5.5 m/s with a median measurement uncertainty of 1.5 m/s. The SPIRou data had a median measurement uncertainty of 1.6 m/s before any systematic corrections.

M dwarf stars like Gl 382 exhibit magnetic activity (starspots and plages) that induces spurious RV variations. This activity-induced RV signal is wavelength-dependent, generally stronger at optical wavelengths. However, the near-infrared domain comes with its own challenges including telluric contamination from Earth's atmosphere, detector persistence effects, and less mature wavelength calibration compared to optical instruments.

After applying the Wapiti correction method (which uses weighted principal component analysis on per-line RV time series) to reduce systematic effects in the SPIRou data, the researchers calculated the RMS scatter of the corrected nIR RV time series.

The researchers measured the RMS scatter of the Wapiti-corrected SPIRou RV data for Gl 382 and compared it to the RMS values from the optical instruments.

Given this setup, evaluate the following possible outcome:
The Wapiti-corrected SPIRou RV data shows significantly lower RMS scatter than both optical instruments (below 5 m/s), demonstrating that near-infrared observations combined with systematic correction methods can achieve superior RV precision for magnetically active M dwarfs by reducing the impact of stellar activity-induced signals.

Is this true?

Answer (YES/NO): NO